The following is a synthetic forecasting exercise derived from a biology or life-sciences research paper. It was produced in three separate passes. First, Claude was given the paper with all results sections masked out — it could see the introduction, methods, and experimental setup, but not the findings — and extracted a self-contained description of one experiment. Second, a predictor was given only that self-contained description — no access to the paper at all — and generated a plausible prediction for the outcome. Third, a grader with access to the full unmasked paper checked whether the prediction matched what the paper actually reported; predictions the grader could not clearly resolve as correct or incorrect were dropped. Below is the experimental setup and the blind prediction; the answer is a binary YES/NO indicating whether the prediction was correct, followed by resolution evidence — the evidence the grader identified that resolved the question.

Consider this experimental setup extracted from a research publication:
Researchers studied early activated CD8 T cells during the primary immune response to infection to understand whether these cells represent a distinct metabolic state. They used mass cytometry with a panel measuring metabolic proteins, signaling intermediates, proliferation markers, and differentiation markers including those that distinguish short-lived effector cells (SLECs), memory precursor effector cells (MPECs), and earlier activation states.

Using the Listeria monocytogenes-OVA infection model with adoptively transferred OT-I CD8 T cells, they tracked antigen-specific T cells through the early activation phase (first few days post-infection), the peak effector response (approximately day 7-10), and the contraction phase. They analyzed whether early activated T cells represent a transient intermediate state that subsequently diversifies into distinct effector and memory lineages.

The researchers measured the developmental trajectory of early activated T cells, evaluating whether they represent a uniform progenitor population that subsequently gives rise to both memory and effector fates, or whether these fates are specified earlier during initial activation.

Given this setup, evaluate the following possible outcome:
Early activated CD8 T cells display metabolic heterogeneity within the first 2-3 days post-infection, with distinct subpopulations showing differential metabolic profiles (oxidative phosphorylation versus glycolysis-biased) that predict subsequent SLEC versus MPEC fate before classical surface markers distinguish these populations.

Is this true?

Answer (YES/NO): NO